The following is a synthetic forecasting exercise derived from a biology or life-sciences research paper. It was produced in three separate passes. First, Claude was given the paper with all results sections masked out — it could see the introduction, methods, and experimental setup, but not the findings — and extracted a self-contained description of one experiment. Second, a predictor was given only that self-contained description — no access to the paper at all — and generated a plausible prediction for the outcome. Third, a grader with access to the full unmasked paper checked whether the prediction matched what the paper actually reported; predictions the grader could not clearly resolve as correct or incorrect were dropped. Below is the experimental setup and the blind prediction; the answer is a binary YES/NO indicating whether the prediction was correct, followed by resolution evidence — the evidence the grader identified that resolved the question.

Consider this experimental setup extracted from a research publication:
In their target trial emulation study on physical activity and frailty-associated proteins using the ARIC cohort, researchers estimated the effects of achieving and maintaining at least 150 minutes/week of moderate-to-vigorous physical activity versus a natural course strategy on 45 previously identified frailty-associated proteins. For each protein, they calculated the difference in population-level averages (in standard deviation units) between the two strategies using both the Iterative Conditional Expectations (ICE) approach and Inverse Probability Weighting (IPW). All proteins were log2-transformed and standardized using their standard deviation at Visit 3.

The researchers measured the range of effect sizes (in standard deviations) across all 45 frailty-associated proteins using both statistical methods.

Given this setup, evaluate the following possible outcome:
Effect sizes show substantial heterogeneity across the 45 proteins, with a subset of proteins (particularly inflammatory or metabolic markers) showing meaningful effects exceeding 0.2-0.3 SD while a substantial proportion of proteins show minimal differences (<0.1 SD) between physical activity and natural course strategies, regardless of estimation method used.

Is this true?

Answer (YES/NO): NO